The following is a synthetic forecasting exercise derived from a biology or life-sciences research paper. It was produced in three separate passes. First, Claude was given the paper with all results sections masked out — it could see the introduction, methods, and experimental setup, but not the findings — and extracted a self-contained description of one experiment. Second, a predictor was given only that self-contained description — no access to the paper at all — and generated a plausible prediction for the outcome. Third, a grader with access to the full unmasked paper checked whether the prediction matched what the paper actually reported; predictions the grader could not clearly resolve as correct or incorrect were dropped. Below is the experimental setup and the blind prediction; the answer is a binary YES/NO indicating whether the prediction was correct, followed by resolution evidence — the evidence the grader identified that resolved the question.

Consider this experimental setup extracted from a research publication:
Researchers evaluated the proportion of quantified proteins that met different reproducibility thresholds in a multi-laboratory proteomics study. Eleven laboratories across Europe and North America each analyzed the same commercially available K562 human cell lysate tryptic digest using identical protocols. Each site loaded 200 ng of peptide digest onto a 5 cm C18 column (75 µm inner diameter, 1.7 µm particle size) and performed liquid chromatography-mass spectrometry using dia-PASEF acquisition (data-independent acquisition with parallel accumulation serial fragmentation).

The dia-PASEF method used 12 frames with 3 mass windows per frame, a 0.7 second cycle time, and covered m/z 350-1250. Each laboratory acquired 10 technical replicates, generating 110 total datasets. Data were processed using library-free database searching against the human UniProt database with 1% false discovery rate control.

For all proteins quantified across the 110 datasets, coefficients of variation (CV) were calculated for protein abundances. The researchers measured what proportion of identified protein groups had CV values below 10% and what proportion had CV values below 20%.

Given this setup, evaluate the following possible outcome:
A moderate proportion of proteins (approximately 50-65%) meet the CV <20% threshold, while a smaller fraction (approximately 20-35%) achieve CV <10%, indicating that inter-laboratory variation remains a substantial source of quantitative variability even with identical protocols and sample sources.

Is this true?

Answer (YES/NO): NO